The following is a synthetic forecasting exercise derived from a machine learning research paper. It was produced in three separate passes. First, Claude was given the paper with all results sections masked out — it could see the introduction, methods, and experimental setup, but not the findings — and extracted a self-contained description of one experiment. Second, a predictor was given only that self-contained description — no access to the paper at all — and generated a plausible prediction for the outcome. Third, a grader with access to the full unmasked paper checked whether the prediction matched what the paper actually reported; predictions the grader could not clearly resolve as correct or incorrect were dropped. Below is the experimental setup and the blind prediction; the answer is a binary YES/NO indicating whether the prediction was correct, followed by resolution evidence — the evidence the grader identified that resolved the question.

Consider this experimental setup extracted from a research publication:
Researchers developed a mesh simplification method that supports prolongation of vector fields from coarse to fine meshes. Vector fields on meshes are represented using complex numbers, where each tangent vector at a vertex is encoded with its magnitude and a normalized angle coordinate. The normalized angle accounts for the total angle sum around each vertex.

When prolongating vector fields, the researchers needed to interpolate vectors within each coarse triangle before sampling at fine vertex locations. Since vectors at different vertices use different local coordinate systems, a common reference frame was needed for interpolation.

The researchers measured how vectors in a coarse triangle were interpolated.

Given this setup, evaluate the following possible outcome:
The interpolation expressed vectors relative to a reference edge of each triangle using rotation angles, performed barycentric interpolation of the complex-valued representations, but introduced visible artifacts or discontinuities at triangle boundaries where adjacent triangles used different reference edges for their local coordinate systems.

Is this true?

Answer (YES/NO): YES